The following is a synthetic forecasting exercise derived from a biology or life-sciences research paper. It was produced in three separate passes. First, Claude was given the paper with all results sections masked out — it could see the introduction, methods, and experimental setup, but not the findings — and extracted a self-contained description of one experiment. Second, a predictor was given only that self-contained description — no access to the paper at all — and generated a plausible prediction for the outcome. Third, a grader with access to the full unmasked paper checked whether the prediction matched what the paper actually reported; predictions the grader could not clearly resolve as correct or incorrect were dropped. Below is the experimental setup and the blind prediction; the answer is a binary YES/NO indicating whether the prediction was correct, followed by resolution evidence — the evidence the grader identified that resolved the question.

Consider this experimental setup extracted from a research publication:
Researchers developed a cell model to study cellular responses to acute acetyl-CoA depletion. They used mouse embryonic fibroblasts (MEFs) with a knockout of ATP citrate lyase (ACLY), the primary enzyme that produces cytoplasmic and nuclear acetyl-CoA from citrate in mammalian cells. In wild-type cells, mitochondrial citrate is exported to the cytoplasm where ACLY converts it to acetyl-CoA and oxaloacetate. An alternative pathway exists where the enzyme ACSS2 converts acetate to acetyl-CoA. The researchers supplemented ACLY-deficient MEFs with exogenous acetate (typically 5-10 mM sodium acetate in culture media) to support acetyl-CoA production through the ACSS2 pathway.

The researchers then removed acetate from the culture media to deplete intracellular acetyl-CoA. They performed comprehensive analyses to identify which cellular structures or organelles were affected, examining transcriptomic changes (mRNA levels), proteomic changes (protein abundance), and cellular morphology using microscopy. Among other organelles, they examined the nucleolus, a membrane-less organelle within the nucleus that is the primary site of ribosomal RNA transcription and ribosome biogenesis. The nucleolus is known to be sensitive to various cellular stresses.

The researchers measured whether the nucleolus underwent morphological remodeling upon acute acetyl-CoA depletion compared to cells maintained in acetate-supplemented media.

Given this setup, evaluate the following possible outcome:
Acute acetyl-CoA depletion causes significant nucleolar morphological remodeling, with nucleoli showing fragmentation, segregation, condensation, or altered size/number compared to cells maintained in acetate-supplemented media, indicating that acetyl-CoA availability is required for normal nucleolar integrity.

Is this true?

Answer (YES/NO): YES